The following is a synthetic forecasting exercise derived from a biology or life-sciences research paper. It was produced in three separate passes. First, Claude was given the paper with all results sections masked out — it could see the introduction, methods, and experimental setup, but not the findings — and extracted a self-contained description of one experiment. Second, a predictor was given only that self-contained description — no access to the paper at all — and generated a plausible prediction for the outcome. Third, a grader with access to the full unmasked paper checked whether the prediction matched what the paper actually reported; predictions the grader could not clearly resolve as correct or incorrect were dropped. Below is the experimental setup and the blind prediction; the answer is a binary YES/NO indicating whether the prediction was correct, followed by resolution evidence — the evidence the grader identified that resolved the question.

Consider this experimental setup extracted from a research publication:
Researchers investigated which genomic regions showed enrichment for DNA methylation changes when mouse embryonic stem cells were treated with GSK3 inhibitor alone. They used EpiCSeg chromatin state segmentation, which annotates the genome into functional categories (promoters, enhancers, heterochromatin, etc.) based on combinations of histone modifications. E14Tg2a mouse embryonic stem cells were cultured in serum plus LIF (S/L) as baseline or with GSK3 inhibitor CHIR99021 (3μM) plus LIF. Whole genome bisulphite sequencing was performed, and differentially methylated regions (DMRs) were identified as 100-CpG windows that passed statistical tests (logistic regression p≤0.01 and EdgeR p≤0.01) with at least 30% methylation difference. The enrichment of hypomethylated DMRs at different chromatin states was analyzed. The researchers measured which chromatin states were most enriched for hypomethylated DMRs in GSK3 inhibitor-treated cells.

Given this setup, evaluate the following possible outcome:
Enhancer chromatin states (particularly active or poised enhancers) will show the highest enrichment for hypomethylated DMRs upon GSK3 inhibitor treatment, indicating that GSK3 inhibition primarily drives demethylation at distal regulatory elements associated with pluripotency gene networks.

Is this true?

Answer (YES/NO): NO